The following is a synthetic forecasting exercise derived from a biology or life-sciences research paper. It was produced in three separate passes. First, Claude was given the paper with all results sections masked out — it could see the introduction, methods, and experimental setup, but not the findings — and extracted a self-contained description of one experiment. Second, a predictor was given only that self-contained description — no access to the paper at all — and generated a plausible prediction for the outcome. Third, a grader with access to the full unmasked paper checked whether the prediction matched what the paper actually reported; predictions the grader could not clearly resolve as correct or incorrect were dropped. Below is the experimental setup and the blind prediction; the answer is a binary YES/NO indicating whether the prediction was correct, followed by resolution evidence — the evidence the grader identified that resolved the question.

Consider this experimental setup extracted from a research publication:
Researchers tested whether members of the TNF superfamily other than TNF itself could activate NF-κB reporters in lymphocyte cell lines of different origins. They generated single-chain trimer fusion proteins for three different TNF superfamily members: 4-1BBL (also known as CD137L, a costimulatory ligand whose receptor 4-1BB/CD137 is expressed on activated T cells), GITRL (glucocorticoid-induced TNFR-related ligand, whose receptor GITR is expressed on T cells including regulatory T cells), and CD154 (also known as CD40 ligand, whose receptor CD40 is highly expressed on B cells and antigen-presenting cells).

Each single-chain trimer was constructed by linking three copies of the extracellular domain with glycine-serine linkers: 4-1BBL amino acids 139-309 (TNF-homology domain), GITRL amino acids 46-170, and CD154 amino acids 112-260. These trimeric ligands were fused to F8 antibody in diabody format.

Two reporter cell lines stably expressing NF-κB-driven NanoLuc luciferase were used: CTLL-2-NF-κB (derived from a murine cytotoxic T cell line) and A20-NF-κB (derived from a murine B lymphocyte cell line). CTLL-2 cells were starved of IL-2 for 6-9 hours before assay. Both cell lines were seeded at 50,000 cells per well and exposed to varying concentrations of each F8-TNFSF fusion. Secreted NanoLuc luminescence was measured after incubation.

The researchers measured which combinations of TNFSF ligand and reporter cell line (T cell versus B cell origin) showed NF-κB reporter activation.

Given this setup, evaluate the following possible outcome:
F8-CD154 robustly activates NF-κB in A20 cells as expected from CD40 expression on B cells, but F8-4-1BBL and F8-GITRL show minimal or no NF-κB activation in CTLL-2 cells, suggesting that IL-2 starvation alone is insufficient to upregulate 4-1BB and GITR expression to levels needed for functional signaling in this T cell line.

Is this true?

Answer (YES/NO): NO